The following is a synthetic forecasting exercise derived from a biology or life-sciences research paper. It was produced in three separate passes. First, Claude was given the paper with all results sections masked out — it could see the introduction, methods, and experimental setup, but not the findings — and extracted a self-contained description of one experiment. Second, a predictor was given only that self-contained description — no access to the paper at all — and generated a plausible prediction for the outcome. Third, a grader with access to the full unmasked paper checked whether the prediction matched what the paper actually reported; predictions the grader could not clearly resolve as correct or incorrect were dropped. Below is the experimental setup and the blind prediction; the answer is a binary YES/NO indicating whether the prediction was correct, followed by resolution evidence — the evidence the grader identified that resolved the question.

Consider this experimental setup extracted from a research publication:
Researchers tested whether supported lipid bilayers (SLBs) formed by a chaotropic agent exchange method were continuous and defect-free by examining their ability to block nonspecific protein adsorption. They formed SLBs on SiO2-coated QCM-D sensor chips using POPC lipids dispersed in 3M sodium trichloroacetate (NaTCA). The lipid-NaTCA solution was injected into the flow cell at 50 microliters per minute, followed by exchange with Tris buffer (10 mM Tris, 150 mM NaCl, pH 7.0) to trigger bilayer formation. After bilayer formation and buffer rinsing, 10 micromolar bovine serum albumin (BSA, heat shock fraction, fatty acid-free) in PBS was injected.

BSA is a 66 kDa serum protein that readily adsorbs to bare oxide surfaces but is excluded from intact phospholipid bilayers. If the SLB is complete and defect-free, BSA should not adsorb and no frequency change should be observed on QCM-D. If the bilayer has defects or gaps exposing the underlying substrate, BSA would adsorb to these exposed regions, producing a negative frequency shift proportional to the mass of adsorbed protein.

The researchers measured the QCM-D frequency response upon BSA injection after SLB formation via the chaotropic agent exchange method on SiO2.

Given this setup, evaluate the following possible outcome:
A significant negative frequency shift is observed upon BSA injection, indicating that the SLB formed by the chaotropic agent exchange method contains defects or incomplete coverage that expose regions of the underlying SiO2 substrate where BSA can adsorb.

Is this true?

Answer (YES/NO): NO